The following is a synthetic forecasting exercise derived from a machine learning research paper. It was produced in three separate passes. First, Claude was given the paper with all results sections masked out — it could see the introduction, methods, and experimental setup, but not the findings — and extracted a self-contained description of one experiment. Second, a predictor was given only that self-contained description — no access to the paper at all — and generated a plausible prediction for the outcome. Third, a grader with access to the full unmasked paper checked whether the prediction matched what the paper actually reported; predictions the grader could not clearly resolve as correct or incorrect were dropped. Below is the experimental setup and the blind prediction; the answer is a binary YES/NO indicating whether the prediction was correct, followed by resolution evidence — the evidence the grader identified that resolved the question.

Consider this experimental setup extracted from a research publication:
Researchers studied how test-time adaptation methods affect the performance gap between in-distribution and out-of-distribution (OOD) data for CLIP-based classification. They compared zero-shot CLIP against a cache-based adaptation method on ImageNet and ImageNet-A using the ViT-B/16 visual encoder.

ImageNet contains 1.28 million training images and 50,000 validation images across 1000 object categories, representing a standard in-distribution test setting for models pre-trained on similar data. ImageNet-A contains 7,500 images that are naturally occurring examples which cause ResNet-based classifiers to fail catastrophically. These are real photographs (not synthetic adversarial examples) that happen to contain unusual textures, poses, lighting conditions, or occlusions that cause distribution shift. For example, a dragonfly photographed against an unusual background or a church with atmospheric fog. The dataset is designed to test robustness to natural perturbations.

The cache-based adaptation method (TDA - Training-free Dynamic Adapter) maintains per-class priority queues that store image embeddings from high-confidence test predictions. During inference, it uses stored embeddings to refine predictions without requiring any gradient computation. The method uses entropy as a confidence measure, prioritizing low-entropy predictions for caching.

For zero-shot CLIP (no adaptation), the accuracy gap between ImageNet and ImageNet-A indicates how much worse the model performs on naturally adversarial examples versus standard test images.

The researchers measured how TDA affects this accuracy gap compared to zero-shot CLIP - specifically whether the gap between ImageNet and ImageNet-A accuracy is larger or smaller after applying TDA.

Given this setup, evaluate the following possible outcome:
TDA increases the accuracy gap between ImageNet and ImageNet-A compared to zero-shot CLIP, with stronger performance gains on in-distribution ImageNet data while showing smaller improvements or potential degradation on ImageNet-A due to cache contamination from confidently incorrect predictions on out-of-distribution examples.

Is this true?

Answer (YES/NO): NO